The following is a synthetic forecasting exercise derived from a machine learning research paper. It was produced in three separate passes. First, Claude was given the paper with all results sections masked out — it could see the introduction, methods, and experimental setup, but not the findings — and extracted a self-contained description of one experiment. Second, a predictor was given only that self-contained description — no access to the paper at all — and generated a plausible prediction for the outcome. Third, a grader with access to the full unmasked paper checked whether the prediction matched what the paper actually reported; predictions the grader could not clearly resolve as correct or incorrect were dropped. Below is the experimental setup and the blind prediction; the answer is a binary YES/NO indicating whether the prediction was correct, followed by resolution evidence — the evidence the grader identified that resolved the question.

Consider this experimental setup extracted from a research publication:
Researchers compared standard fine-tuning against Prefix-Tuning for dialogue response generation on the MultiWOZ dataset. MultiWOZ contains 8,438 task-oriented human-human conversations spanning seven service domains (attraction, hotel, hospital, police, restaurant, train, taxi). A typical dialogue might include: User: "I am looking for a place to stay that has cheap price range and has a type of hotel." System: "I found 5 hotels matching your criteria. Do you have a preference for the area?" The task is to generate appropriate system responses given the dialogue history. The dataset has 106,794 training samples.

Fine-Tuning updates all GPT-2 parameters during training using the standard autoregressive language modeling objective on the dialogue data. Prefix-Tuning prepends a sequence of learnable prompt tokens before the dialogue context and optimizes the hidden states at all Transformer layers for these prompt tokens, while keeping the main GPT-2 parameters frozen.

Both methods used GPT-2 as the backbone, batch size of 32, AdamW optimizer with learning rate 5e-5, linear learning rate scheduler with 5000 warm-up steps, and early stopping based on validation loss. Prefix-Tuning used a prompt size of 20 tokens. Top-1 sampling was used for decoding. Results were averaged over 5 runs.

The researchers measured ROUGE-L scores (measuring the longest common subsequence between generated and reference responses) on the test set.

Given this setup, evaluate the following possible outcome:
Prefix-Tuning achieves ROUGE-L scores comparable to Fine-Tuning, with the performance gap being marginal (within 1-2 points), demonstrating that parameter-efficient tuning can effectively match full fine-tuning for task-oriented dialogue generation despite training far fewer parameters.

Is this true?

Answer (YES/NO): YES